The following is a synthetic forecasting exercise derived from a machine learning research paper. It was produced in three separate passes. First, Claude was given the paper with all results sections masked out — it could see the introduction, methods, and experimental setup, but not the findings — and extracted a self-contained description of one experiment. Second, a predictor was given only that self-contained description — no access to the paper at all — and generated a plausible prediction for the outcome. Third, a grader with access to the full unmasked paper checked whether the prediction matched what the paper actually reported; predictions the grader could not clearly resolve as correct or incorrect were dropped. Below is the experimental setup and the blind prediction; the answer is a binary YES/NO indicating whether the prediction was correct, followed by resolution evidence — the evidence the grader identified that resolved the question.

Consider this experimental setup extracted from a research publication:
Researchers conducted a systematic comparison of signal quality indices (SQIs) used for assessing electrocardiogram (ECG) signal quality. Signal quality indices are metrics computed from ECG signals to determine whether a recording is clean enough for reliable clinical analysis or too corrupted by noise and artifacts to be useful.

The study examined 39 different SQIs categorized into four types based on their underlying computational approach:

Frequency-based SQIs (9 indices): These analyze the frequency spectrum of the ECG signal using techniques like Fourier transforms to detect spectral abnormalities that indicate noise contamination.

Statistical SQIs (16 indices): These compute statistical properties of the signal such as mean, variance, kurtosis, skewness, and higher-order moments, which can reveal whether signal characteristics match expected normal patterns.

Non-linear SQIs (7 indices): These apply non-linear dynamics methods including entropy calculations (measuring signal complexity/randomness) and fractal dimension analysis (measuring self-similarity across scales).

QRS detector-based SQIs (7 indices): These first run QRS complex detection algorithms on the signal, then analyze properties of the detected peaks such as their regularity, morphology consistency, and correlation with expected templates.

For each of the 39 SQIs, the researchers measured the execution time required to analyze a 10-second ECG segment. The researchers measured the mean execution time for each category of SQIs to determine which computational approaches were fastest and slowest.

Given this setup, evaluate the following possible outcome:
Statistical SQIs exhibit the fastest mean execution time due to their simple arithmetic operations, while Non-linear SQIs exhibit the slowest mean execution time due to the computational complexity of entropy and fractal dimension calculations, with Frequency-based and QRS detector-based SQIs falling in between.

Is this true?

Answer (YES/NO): NO